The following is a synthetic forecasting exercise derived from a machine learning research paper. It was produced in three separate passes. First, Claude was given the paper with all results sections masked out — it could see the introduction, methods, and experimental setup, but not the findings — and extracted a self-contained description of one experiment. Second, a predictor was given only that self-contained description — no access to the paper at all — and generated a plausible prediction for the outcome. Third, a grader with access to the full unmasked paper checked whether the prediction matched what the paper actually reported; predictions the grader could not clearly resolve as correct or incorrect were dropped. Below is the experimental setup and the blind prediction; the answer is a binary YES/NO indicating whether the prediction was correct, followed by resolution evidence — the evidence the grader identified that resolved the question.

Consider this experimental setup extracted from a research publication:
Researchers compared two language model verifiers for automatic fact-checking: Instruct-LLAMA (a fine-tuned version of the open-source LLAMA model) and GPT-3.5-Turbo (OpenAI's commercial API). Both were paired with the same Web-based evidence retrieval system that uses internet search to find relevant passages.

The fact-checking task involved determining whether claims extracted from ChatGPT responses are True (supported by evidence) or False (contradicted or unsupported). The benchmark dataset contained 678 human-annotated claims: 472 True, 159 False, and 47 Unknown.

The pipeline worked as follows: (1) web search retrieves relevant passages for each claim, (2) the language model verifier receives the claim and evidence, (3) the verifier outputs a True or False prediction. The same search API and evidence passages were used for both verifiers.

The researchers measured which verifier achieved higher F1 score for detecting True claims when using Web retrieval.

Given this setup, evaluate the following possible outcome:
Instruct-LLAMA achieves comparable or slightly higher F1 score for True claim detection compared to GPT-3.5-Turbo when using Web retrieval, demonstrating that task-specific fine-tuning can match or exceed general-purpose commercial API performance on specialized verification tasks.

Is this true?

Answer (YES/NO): YES